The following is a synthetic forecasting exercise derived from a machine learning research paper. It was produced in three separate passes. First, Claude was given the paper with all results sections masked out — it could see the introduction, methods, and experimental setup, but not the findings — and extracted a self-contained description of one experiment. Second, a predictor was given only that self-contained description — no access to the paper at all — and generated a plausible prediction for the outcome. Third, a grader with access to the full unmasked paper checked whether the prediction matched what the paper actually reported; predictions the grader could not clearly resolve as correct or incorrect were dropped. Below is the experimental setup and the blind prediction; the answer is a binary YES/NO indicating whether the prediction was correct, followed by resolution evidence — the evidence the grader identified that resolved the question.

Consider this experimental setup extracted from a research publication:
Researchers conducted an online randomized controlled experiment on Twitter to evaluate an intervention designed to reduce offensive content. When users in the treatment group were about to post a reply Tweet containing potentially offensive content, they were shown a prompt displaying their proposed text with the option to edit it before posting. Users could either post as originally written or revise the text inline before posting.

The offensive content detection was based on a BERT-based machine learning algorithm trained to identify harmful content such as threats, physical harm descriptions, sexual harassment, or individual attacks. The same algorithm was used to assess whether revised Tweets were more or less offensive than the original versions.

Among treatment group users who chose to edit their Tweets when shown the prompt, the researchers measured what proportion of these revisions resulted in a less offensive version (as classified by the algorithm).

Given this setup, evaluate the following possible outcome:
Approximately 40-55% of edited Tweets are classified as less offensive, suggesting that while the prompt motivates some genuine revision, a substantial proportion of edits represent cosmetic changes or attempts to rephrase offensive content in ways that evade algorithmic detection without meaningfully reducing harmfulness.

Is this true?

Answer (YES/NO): NO